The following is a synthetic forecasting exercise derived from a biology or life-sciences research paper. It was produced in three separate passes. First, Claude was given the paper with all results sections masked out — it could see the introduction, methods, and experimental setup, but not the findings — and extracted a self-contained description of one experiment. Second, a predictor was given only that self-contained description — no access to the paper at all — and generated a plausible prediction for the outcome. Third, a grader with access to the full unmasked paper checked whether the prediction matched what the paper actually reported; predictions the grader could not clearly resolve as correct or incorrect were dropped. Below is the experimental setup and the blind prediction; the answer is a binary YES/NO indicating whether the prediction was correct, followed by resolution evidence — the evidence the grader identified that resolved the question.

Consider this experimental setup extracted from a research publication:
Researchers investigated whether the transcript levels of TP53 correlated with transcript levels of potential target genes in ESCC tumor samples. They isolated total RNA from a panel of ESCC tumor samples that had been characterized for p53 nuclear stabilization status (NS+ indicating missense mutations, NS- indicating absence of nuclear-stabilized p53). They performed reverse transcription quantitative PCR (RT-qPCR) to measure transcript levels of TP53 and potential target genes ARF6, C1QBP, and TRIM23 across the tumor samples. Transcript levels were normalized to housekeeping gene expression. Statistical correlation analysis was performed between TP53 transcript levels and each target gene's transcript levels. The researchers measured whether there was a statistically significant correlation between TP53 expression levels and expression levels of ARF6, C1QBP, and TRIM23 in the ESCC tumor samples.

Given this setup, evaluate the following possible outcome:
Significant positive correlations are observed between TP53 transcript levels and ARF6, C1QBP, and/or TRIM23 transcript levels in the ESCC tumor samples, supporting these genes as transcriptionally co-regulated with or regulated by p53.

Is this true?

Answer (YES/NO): YES